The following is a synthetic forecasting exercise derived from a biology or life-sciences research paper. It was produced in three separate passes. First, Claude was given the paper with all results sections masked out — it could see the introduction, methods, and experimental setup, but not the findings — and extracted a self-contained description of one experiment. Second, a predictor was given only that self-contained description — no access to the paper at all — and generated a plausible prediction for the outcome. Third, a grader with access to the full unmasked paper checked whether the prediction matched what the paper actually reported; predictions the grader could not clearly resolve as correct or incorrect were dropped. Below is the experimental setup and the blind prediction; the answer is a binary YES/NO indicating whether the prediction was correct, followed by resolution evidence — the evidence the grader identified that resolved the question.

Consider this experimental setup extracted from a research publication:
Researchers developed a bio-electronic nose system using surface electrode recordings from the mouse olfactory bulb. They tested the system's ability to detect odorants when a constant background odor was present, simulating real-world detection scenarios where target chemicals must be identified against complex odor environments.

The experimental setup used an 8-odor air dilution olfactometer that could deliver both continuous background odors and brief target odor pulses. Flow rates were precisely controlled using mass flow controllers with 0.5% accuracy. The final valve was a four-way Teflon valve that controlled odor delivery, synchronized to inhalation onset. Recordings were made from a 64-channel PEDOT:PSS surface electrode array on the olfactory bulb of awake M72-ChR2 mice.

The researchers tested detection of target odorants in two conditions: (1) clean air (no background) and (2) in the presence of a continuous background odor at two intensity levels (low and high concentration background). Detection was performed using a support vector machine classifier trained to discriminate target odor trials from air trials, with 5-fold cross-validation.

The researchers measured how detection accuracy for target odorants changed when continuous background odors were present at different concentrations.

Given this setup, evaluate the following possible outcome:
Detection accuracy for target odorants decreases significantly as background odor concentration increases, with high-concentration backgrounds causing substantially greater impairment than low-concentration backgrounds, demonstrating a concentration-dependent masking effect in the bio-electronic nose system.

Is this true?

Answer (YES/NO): NO